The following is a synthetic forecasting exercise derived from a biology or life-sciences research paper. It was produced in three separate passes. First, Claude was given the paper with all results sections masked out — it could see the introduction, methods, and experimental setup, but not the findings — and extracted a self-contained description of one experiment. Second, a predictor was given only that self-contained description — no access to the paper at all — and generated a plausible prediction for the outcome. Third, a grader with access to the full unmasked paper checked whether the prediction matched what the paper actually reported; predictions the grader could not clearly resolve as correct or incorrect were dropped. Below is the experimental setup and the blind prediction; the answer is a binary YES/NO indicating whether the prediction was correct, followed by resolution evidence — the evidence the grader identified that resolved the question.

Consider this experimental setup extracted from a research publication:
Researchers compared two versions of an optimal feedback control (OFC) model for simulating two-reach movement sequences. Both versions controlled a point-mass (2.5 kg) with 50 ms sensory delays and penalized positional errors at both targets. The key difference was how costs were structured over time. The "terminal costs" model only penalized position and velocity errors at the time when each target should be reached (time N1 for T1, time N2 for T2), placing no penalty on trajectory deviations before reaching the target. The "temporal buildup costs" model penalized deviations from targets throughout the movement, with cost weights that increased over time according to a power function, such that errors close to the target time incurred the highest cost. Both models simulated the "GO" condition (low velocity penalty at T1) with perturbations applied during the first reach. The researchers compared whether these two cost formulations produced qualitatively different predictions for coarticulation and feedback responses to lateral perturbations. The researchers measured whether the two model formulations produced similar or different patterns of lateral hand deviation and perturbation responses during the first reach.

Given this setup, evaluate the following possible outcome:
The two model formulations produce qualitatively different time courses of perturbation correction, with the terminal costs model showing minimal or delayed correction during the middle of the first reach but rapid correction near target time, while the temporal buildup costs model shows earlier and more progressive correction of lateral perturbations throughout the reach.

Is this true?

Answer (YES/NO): NO